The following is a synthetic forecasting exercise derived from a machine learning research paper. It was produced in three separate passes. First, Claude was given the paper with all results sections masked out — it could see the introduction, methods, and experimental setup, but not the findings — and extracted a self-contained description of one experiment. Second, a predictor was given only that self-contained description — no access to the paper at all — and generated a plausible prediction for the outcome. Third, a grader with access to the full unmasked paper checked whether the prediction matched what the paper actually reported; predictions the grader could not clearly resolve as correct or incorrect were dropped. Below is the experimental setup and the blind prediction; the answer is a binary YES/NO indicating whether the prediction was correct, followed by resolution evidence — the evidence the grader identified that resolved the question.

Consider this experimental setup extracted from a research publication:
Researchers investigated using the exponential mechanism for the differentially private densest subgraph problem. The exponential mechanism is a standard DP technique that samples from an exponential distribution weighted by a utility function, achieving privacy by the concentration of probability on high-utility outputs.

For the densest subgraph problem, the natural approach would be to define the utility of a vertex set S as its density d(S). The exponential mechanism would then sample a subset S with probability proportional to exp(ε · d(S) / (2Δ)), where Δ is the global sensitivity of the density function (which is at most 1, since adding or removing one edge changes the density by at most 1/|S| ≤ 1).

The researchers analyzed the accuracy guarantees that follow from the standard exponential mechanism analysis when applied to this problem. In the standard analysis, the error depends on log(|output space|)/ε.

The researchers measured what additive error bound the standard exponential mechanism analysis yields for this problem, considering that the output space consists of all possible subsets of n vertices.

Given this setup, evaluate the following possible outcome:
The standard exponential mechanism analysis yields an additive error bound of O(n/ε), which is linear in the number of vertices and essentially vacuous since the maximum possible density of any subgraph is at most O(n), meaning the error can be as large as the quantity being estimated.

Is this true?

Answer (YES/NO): YES